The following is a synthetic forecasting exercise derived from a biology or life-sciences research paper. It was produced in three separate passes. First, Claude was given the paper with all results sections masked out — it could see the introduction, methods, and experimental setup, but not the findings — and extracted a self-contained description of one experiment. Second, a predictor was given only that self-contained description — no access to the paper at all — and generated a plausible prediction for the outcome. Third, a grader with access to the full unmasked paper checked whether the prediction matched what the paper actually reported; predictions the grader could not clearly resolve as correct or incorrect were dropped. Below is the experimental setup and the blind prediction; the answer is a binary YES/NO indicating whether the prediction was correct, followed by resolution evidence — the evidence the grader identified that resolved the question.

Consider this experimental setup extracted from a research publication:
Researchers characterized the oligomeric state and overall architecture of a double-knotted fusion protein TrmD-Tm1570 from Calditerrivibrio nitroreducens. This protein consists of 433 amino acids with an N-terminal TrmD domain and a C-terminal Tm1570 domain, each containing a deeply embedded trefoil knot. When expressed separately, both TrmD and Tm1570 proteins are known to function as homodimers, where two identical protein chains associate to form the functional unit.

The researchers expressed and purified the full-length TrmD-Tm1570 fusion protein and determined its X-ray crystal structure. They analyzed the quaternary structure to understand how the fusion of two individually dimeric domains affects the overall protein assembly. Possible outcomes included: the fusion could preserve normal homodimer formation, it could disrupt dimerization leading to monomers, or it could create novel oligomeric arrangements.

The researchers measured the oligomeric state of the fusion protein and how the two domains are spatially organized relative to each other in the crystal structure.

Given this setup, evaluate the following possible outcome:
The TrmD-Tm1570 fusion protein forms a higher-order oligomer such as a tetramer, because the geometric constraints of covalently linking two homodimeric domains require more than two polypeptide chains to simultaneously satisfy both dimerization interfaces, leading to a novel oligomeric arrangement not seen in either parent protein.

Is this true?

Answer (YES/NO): NO